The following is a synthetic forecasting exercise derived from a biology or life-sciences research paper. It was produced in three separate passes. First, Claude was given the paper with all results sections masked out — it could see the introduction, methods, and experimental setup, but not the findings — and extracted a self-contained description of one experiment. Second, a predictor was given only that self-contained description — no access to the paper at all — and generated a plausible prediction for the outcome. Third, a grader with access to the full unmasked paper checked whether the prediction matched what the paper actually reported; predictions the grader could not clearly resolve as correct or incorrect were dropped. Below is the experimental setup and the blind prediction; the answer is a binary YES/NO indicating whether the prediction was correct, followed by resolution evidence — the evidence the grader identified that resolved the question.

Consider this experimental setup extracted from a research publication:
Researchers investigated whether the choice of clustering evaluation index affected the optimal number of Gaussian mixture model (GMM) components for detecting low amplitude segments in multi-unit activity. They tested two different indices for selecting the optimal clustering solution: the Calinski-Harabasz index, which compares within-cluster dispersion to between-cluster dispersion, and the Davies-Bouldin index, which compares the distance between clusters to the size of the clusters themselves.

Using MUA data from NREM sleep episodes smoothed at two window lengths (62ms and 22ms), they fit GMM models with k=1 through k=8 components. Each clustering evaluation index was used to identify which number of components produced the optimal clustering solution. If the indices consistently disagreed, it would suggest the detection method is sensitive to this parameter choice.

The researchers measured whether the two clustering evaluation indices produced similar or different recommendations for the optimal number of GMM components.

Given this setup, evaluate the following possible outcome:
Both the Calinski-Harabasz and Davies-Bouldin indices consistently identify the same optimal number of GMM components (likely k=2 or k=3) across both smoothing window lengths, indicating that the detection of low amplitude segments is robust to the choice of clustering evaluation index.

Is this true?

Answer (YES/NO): NO